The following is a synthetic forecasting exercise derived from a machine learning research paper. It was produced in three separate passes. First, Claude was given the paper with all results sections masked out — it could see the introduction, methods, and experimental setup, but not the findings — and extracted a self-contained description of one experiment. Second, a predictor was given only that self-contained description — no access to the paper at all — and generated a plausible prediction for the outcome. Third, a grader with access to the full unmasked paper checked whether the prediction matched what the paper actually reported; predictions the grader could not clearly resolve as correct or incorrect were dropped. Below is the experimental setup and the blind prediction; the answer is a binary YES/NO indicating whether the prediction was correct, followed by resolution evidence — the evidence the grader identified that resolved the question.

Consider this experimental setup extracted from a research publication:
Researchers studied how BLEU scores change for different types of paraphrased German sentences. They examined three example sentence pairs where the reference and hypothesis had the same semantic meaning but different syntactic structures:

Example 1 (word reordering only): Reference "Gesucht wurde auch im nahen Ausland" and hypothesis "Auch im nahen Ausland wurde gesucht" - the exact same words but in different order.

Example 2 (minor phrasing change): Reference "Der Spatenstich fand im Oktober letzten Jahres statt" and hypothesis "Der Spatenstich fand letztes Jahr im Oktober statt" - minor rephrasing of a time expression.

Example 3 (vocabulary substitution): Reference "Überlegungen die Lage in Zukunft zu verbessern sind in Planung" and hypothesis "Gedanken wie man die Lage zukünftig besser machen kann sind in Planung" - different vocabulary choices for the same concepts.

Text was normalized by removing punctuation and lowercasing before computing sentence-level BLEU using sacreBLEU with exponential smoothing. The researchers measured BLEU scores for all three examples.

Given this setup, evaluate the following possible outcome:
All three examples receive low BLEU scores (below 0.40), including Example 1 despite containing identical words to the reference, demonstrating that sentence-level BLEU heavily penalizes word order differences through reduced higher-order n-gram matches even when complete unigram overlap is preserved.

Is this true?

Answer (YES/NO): NO